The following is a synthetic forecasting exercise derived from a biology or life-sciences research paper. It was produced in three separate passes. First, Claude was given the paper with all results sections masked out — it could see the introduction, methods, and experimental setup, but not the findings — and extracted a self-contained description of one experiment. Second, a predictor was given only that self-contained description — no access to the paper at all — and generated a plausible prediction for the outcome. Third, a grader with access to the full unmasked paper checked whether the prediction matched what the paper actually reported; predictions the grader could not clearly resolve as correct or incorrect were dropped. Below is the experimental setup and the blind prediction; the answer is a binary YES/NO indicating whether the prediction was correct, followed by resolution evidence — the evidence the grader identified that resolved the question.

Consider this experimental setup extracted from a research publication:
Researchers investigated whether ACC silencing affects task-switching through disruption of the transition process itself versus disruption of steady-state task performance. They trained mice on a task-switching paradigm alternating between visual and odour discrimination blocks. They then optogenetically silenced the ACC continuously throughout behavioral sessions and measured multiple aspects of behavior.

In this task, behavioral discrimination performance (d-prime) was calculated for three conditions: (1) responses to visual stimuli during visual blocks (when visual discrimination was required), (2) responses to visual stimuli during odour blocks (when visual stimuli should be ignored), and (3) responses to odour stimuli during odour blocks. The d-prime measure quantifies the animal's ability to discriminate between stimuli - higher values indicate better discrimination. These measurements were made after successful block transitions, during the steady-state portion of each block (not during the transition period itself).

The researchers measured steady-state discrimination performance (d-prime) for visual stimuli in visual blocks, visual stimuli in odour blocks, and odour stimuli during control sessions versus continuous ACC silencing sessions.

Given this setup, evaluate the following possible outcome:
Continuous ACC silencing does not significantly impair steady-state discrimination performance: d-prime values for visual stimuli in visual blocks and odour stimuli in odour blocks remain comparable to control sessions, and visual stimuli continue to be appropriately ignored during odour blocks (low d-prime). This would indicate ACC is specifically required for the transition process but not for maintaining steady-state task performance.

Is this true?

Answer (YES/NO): YES